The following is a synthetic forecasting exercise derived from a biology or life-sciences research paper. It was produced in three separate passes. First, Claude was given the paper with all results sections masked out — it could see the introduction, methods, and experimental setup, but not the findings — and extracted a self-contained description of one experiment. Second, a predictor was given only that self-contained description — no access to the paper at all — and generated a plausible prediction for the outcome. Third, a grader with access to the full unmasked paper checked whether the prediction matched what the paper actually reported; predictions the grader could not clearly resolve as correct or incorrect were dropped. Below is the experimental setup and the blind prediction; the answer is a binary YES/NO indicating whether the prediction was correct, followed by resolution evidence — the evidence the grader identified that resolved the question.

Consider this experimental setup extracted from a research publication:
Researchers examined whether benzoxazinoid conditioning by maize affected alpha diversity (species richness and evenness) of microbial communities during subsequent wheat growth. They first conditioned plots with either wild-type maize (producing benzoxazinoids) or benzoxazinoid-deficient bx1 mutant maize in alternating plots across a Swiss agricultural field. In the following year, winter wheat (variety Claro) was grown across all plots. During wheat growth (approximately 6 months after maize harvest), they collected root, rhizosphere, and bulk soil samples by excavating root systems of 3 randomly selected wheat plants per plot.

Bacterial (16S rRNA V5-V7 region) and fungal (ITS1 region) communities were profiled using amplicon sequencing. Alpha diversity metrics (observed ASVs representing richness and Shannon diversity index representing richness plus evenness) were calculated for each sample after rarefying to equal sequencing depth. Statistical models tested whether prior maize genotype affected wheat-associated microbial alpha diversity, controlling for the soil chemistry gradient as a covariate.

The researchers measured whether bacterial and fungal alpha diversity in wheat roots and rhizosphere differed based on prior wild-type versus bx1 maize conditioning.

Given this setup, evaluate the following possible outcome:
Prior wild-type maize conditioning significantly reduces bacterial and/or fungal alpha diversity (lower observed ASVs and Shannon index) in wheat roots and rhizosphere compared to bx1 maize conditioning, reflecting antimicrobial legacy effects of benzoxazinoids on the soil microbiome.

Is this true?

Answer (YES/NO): NO